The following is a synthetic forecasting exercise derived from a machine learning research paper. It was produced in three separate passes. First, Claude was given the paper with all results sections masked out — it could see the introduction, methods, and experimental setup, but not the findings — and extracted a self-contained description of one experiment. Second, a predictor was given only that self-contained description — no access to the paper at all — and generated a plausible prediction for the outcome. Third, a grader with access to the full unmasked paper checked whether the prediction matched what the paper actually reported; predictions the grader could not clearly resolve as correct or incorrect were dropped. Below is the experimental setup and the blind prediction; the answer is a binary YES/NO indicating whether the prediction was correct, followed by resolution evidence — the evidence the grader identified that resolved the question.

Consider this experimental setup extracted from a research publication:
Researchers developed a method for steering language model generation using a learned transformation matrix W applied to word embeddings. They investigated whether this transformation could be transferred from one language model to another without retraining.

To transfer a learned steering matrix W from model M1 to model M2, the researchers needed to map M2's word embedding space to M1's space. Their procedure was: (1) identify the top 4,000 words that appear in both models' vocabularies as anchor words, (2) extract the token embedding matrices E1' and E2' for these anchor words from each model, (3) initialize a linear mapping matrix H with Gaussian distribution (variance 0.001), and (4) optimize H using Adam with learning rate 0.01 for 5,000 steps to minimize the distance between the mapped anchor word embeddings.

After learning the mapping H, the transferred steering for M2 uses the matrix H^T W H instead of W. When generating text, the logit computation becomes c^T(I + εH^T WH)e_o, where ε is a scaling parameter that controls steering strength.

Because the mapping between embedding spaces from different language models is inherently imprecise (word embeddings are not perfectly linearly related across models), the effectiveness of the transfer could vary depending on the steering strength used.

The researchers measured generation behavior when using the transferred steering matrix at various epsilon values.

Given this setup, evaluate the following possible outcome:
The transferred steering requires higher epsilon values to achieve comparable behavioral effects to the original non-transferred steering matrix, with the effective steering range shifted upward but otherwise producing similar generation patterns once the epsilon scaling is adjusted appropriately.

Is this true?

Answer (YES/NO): NO